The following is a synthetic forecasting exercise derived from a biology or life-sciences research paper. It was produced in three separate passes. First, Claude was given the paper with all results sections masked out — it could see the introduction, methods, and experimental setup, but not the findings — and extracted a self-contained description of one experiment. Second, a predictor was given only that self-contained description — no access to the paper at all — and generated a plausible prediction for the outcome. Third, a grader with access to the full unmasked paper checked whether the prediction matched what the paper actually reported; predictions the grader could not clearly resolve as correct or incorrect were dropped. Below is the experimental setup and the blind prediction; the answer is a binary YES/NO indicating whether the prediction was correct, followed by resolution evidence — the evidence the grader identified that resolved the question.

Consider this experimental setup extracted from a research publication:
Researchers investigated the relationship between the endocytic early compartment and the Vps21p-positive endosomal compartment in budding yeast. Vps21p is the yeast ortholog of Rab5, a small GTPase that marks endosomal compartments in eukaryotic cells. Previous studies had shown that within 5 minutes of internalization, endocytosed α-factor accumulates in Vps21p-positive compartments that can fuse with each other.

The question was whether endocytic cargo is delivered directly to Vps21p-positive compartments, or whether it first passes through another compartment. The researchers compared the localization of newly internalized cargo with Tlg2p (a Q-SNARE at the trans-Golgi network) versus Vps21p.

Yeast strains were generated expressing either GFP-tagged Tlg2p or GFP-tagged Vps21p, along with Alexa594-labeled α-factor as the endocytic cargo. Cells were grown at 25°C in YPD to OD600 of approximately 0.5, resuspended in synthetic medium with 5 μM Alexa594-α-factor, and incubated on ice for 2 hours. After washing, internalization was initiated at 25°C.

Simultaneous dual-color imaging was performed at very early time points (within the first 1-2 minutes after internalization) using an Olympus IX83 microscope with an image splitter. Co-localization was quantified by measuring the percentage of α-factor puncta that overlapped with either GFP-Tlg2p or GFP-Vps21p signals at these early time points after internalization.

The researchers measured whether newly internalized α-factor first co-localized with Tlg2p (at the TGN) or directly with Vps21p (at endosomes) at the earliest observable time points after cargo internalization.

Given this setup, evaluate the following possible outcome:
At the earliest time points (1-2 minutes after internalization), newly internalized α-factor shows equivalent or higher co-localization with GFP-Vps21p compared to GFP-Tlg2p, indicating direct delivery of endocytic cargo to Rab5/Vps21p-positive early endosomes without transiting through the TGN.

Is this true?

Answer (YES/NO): NO